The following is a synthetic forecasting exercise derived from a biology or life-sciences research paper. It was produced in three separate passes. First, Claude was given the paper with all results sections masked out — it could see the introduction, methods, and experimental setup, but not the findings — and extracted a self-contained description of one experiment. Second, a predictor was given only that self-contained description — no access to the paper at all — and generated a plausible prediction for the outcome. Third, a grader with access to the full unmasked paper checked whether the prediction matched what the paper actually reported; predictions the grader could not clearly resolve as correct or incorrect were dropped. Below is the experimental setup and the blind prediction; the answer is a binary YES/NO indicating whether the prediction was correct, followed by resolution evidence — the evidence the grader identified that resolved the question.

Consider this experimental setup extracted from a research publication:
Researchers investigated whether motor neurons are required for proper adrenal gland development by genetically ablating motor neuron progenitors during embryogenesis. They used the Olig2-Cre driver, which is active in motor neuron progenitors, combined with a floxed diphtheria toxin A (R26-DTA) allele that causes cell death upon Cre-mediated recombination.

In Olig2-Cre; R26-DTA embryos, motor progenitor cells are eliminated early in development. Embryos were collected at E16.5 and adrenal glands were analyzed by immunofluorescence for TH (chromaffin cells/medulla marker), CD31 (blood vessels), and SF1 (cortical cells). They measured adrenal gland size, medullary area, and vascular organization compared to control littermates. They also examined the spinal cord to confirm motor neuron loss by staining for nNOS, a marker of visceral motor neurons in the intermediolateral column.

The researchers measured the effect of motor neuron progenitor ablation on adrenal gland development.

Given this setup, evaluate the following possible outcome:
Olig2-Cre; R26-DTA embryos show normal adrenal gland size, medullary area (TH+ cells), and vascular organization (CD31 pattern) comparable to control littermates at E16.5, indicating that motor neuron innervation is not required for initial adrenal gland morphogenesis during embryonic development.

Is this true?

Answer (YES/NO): NO